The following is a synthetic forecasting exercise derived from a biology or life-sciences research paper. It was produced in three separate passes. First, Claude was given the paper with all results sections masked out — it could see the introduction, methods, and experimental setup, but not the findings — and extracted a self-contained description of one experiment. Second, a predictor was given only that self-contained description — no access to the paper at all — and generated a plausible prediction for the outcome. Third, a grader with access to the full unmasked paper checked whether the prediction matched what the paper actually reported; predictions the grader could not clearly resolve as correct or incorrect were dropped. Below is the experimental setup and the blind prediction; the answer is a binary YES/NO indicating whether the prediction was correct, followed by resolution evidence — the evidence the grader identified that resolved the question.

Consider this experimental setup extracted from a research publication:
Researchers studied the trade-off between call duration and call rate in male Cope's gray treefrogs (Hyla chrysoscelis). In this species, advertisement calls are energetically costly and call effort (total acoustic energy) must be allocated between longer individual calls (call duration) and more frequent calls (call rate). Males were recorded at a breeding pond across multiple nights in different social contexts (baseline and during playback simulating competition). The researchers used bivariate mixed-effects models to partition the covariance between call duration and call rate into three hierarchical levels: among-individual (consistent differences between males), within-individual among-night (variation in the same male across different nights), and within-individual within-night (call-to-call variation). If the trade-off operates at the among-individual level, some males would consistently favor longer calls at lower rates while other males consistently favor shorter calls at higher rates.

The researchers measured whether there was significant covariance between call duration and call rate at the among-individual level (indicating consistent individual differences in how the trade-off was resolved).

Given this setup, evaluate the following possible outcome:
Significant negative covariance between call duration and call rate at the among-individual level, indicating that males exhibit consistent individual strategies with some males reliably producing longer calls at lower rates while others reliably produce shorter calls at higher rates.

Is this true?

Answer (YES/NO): YES